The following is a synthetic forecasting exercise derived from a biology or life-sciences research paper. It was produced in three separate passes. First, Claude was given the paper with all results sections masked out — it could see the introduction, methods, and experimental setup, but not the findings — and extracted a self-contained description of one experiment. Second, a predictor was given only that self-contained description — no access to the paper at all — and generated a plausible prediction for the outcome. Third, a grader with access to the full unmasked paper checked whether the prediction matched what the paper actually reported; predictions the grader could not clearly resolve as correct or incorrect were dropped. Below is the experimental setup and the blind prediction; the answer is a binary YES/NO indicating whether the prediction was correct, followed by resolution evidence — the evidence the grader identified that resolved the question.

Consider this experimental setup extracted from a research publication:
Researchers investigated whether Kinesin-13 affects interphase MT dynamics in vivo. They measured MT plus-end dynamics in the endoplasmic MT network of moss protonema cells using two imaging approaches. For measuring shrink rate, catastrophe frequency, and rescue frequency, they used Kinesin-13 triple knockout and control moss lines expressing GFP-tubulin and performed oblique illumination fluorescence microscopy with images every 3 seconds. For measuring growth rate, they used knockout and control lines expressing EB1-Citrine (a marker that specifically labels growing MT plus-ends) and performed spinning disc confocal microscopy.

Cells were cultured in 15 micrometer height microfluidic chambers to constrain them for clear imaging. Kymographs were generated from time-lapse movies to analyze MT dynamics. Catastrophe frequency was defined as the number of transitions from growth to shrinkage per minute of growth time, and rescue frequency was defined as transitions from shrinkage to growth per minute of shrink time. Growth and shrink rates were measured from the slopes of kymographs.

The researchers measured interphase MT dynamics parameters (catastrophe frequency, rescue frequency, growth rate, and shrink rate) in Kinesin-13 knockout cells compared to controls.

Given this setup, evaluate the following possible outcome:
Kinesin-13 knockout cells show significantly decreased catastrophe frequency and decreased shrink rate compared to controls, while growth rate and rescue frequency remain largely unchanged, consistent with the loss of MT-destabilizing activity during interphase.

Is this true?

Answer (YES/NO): NO